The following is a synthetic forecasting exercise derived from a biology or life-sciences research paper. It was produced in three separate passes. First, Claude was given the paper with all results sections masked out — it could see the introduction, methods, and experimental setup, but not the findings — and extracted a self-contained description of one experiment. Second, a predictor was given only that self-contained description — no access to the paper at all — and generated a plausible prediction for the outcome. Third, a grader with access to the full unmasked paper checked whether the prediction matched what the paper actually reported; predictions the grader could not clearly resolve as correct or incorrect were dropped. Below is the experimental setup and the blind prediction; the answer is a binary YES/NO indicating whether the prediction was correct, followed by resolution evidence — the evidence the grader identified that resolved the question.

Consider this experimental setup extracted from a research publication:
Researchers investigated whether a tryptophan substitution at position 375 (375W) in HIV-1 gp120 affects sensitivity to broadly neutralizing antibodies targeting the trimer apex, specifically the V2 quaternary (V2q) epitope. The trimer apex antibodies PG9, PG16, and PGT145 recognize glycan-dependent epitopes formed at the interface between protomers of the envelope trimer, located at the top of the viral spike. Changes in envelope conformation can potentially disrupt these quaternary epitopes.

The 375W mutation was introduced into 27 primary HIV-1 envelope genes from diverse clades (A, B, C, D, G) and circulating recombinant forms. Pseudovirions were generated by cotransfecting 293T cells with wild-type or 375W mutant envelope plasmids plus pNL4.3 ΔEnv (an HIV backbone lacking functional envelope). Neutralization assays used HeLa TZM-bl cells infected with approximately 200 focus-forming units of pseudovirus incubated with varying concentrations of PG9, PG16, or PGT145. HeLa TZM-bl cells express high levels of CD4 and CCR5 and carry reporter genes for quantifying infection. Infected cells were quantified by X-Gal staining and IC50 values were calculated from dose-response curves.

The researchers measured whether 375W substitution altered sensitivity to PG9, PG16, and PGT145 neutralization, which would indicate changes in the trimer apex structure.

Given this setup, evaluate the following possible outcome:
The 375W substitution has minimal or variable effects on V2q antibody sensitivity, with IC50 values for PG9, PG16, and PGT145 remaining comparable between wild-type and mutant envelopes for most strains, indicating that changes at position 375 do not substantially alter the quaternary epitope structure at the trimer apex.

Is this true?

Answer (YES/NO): NO